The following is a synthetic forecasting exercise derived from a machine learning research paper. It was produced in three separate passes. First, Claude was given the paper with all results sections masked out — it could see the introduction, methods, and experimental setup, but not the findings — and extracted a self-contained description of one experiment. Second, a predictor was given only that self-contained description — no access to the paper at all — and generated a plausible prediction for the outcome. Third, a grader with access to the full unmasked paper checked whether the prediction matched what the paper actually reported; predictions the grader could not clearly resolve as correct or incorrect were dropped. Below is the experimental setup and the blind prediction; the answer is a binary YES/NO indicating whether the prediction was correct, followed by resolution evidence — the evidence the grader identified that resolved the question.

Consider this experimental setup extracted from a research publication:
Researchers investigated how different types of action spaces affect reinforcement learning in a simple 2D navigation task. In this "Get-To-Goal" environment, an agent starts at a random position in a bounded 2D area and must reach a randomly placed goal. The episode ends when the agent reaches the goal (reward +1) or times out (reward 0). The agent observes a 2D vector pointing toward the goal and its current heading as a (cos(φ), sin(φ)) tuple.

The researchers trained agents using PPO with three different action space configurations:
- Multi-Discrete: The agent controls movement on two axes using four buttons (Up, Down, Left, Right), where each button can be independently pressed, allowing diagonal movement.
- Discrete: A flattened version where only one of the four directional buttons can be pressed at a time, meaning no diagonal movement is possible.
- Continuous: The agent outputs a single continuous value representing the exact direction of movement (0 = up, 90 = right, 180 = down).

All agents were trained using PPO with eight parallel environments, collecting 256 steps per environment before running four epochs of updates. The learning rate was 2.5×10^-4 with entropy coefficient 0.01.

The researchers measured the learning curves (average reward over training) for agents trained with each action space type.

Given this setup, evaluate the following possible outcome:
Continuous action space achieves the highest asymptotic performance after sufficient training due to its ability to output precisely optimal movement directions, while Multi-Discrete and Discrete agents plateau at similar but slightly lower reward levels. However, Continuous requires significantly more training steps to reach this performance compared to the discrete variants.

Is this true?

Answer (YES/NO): NO